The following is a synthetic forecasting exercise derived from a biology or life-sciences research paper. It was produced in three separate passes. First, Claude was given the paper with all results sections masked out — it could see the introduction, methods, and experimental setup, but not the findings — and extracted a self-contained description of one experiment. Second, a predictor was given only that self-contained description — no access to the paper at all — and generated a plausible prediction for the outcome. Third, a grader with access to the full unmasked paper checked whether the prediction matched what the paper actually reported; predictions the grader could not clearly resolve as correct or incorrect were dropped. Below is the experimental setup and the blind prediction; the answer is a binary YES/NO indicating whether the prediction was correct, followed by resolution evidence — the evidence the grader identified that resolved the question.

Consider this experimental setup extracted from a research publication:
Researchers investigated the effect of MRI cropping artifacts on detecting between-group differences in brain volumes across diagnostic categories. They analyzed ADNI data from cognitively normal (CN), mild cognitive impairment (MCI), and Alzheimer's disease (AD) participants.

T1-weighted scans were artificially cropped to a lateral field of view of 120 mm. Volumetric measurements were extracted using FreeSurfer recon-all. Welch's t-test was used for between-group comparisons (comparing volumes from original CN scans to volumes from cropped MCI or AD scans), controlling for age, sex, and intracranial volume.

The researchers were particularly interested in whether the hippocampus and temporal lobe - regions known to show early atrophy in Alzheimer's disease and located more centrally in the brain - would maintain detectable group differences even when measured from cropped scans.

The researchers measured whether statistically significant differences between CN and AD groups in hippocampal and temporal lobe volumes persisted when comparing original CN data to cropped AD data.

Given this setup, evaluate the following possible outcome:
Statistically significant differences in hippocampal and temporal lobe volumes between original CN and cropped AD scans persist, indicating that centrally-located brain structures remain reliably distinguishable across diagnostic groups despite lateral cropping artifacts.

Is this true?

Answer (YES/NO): NO